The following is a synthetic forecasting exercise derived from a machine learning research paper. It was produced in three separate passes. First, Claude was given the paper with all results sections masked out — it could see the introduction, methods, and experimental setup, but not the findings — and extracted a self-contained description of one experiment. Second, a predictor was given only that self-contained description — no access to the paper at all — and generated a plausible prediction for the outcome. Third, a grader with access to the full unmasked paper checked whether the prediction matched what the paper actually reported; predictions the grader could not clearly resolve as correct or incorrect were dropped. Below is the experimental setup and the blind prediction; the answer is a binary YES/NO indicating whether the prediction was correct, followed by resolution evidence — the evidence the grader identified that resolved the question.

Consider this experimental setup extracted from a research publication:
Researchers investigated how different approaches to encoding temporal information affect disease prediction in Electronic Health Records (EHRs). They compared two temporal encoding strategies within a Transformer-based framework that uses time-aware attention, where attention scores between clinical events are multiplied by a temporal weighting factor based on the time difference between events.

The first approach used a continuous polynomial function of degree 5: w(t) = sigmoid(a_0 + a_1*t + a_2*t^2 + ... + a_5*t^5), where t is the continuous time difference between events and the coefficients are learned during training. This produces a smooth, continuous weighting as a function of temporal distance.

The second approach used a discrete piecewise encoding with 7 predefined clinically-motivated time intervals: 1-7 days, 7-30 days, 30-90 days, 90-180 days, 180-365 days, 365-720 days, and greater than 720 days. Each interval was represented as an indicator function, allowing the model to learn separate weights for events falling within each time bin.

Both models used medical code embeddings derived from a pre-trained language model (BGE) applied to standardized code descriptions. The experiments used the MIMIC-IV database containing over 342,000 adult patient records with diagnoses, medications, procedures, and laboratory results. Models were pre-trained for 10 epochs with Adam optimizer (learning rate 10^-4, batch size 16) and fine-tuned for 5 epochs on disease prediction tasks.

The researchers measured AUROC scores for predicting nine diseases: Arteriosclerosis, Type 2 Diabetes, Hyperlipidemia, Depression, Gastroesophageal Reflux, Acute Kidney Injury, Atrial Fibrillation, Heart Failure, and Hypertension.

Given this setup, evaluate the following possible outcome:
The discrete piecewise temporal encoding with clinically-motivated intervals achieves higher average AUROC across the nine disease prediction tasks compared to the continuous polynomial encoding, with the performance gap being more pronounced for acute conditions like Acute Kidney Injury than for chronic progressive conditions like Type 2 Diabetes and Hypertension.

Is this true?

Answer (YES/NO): NO